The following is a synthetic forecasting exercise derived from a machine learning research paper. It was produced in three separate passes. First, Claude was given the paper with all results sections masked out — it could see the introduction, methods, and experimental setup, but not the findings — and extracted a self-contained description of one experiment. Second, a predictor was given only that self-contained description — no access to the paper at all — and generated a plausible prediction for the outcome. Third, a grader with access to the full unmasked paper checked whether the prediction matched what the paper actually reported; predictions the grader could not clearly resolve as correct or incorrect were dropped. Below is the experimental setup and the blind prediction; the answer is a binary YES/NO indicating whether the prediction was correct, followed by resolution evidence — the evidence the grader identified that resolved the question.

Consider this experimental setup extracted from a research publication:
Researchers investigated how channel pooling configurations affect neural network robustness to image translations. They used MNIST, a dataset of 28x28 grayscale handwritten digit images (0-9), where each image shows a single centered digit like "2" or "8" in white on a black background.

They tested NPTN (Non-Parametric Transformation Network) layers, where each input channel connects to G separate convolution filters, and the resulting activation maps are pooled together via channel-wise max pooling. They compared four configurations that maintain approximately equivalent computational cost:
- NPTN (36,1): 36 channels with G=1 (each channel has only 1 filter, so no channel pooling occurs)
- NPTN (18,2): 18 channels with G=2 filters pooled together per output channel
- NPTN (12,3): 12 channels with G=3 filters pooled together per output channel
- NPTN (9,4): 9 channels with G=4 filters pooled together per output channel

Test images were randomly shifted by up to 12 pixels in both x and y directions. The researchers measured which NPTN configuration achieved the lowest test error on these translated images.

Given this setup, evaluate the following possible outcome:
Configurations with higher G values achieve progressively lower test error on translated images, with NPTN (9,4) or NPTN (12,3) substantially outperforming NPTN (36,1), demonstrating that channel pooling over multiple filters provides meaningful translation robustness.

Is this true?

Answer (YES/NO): NO